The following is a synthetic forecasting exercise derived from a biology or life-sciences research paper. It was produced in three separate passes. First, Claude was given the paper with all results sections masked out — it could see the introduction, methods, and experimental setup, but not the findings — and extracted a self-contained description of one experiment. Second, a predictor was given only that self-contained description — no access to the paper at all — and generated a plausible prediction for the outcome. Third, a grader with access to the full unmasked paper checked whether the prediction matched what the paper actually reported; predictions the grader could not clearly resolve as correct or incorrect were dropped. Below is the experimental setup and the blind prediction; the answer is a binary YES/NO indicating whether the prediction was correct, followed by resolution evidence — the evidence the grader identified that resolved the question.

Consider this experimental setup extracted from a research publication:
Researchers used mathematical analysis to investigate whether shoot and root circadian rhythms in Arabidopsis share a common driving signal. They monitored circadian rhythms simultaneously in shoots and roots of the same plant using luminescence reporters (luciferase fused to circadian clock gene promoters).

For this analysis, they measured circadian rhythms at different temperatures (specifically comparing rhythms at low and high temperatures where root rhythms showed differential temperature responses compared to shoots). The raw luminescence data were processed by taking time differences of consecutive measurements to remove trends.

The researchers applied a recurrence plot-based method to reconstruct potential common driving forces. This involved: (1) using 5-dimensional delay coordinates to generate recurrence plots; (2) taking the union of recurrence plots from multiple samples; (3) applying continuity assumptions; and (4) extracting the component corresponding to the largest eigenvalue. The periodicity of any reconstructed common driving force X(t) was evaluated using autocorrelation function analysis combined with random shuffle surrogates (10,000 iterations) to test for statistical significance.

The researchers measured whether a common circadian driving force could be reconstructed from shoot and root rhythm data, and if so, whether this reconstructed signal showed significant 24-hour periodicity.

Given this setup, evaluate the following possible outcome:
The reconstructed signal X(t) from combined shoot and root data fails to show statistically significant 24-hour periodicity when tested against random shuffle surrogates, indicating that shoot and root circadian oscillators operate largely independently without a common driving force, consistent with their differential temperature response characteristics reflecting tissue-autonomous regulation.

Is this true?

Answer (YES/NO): NO